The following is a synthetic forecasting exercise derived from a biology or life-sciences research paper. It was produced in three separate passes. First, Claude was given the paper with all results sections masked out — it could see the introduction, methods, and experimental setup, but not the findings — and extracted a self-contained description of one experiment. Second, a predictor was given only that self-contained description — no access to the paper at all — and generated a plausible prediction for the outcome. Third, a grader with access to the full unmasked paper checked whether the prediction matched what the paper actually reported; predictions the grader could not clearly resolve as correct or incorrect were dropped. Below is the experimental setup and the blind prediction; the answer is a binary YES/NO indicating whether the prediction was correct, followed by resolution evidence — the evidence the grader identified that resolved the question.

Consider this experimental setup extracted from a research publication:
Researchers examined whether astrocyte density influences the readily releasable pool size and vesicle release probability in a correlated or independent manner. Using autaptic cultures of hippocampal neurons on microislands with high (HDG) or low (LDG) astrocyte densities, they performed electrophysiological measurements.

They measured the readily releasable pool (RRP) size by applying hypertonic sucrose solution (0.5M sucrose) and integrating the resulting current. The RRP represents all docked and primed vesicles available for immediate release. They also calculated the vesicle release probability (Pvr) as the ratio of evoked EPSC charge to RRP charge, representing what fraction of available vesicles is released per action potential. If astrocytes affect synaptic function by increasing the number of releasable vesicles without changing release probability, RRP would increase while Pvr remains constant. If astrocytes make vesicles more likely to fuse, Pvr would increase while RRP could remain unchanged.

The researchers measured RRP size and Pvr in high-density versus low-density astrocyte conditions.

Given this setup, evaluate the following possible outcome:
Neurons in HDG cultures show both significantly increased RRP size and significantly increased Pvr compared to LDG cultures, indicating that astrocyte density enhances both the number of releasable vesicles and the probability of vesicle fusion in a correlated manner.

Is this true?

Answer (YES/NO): NO